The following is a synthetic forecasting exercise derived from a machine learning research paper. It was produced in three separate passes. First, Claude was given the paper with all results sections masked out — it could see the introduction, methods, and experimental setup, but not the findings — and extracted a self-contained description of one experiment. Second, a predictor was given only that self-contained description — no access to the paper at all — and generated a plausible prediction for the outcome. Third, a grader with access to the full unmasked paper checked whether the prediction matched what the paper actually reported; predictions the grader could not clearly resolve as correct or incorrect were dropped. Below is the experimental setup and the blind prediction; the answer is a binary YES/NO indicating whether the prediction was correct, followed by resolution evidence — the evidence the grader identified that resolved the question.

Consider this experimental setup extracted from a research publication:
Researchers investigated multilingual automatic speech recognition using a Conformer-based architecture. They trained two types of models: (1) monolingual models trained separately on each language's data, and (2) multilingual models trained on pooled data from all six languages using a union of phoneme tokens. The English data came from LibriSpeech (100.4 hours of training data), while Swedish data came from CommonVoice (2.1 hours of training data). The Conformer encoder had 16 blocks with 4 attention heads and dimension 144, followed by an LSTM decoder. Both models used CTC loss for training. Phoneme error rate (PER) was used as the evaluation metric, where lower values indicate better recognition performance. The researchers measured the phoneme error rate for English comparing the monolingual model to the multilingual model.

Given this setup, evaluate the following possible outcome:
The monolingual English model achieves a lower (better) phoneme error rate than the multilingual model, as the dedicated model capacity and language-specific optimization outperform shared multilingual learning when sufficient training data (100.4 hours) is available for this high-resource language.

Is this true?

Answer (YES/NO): YES